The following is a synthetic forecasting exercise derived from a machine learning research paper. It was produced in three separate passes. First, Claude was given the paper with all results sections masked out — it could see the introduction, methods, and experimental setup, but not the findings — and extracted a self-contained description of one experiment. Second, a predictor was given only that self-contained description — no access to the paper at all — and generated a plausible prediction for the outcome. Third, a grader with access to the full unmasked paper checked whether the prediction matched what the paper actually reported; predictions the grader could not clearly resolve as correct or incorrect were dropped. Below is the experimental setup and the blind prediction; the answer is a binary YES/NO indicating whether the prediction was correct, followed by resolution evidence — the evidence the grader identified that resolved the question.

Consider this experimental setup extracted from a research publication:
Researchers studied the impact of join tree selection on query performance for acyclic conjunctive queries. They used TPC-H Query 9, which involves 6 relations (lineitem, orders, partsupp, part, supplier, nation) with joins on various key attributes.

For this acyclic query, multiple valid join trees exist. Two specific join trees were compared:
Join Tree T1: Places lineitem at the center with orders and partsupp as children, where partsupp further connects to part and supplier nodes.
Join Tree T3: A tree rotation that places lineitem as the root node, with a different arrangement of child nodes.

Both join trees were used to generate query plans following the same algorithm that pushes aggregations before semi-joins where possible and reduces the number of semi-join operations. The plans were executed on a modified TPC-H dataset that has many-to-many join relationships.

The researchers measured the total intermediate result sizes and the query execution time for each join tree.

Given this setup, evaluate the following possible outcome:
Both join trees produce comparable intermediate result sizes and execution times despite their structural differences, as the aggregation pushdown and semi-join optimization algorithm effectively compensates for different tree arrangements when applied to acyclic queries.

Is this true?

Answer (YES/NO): NO